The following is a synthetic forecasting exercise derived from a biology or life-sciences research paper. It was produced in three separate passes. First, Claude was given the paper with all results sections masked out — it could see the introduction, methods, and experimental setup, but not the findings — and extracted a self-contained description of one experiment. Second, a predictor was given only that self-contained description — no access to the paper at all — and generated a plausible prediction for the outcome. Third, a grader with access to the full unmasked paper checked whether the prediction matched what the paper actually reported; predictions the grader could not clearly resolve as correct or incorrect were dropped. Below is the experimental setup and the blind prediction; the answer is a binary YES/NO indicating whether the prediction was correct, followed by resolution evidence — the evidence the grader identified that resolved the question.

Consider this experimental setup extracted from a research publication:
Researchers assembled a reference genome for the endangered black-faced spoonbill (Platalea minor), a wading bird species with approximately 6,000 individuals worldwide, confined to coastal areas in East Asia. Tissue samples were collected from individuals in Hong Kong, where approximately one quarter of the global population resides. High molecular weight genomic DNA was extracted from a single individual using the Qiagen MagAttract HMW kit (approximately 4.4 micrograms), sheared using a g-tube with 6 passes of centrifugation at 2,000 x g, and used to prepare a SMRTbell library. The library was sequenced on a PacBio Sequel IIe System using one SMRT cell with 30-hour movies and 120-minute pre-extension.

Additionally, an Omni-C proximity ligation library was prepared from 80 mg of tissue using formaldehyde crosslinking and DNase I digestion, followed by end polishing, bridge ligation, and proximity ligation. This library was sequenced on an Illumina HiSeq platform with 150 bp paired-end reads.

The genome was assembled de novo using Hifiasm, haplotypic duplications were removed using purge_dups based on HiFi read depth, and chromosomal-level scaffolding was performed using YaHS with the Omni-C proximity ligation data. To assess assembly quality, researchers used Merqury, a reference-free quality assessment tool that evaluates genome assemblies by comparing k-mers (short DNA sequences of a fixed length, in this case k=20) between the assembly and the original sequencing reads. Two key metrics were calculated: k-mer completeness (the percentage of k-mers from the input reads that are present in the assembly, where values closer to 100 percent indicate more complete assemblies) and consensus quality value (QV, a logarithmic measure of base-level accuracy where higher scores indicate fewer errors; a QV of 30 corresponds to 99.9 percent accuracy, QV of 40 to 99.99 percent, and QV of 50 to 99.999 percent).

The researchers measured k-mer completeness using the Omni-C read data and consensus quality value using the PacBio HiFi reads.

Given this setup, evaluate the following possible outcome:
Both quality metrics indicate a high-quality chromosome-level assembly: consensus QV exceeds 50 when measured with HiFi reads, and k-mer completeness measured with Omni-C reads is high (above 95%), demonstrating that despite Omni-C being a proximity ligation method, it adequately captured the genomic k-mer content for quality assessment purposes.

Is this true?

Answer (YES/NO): YES